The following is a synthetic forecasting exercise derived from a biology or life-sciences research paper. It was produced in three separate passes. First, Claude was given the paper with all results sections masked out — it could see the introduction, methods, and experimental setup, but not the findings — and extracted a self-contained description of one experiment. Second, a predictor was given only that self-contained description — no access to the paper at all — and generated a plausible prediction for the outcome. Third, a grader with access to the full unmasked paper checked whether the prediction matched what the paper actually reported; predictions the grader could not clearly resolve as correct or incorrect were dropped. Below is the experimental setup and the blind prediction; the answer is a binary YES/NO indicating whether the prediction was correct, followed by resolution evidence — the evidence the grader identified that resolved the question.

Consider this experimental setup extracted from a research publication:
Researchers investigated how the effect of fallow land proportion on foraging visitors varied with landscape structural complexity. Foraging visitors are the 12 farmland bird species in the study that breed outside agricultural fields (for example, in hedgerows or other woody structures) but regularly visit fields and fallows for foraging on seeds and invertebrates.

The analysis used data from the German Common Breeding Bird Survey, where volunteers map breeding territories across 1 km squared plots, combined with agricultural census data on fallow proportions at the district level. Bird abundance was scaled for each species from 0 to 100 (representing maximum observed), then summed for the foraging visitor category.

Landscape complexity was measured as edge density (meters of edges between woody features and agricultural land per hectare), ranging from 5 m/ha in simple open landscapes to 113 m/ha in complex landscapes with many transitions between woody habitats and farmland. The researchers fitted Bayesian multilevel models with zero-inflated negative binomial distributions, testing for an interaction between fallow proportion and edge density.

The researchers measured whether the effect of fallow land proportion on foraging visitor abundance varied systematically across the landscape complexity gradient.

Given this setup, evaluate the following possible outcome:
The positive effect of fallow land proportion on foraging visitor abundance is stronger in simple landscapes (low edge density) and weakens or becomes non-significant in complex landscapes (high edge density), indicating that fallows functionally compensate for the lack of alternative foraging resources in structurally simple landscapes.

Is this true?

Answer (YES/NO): NO